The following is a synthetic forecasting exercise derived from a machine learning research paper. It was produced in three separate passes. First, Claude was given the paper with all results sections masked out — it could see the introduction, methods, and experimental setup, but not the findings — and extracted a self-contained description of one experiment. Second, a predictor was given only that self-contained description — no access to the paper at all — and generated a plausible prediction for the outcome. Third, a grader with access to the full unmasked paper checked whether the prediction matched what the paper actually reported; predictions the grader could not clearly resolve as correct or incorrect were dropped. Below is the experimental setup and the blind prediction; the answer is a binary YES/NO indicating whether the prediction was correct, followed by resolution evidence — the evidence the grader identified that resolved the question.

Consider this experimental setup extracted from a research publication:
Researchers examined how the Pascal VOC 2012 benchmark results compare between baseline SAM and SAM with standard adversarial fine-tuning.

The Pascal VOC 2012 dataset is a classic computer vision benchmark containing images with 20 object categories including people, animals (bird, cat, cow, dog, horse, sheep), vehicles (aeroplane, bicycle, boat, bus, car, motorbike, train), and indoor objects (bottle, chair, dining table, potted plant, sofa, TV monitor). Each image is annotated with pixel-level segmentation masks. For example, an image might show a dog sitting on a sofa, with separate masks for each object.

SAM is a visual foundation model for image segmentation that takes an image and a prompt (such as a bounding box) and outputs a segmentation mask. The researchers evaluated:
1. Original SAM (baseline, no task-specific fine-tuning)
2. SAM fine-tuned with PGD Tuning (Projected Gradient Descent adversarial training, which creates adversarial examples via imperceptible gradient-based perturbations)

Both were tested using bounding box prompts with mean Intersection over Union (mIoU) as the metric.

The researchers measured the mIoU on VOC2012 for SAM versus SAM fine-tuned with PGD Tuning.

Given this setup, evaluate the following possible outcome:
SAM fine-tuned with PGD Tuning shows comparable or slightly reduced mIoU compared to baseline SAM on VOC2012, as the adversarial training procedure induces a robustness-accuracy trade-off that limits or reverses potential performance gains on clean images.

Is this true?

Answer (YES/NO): NO